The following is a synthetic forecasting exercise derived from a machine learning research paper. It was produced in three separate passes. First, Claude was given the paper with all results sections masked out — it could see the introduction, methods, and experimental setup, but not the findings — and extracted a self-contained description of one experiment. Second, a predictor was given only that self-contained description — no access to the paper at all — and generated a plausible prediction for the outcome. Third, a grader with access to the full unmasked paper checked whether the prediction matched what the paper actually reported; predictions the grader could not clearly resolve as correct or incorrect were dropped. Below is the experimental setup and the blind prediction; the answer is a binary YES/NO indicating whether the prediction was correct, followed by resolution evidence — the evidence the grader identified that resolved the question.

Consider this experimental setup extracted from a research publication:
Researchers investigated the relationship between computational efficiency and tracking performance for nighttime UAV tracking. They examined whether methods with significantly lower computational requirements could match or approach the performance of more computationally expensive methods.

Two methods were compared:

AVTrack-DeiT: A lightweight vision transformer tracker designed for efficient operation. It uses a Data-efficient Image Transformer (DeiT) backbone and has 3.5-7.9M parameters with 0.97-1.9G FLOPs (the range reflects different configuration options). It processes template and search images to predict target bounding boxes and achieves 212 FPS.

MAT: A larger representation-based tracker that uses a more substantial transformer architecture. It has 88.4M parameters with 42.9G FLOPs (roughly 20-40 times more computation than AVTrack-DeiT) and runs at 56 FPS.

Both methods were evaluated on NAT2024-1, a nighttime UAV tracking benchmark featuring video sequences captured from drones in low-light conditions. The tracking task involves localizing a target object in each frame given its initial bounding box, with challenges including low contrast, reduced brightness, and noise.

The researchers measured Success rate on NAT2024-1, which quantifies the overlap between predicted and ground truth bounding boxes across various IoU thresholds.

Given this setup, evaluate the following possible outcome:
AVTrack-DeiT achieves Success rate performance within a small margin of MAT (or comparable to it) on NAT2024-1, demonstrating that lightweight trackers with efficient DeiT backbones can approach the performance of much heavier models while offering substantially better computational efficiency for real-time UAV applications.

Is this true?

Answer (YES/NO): NO